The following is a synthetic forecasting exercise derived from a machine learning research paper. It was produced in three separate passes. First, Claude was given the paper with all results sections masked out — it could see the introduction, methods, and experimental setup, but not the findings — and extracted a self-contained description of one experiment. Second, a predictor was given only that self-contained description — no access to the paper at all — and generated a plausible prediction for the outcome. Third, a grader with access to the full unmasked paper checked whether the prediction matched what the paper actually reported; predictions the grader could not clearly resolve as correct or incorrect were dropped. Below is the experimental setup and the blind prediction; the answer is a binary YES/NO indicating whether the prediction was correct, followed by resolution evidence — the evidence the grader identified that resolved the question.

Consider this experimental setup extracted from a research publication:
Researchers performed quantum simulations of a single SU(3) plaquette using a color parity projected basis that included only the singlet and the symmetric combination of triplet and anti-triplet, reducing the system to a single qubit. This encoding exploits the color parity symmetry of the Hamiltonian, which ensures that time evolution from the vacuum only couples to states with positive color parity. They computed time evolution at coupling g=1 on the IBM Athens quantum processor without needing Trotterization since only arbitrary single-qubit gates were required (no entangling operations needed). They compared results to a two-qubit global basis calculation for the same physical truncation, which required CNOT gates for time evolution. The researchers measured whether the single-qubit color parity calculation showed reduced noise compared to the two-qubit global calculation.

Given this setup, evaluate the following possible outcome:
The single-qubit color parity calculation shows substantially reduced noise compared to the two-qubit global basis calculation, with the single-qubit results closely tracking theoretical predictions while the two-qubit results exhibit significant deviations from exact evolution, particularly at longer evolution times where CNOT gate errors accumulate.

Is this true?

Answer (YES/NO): YES